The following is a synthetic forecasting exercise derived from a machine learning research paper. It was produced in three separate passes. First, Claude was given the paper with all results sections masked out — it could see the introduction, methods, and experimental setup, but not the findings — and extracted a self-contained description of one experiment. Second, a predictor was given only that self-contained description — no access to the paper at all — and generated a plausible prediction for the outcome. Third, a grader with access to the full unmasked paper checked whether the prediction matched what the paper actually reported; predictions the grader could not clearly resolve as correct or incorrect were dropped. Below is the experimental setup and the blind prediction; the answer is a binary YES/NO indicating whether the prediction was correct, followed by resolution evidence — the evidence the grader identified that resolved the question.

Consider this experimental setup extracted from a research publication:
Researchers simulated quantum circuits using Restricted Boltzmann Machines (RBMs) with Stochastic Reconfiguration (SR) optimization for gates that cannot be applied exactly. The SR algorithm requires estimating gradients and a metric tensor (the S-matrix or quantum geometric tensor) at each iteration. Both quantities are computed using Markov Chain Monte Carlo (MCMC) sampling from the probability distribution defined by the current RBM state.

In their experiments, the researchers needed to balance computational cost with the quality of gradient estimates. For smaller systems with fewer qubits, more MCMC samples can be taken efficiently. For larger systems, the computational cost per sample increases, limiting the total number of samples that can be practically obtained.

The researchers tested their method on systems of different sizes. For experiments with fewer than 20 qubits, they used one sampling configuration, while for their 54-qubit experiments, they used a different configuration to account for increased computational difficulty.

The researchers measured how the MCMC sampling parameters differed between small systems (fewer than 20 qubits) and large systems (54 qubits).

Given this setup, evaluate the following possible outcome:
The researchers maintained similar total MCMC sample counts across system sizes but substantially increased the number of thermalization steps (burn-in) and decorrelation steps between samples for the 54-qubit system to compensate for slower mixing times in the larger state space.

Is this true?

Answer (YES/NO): NO